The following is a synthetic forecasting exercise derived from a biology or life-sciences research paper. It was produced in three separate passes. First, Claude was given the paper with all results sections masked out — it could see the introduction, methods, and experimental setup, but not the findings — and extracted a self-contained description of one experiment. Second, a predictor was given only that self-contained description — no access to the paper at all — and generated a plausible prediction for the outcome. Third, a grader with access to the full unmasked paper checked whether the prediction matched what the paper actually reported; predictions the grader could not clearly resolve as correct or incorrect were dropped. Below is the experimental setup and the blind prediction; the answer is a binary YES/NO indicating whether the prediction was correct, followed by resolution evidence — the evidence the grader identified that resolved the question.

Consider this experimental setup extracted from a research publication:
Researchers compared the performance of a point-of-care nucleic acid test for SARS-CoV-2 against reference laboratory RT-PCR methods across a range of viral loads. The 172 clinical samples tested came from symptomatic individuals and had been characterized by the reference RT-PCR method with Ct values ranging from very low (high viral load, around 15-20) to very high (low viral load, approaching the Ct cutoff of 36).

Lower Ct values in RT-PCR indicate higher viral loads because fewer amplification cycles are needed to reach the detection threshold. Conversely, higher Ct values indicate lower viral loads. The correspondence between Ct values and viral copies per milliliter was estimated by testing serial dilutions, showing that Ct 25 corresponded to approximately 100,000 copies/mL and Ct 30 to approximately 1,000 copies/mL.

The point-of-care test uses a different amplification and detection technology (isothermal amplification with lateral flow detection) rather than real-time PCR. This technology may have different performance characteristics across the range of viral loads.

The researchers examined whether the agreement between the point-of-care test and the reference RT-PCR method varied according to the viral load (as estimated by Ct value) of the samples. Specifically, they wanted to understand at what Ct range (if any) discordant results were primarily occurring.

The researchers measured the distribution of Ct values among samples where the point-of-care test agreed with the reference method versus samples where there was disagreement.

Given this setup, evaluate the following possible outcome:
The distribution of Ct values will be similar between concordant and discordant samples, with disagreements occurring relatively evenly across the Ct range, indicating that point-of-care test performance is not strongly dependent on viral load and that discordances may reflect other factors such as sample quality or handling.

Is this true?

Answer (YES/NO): NO